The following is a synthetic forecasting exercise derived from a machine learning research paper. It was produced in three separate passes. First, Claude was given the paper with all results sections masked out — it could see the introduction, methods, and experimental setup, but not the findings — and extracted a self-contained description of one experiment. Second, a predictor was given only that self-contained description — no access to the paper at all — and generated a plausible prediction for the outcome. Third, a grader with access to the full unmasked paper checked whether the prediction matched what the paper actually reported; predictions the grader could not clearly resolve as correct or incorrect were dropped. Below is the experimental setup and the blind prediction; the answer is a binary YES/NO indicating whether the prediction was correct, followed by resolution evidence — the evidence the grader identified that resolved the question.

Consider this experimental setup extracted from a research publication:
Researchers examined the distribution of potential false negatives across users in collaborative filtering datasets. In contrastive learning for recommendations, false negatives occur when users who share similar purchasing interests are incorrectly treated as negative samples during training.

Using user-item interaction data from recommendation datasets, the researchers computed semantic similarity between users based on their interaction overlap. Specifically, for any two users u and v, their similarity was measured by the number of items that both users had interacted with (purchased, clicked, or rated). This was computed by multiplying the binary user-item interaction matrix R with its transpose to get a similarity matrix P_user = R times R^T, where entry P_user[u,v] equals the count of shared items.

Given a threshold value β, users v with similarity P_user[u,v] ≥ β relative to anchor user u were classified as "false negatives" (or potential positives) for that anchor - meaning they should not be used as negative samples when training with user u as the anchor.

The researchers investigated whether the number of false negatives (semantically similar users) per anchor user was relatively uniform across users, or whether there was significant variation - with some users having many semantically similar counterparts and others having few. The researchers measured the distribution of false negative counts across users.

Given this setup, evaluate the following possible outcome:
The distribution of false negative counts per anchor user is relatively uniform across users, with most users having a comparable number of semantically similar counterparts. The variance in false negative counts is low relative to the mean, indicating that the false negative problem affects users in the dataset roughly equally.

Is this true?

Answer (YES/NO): NO